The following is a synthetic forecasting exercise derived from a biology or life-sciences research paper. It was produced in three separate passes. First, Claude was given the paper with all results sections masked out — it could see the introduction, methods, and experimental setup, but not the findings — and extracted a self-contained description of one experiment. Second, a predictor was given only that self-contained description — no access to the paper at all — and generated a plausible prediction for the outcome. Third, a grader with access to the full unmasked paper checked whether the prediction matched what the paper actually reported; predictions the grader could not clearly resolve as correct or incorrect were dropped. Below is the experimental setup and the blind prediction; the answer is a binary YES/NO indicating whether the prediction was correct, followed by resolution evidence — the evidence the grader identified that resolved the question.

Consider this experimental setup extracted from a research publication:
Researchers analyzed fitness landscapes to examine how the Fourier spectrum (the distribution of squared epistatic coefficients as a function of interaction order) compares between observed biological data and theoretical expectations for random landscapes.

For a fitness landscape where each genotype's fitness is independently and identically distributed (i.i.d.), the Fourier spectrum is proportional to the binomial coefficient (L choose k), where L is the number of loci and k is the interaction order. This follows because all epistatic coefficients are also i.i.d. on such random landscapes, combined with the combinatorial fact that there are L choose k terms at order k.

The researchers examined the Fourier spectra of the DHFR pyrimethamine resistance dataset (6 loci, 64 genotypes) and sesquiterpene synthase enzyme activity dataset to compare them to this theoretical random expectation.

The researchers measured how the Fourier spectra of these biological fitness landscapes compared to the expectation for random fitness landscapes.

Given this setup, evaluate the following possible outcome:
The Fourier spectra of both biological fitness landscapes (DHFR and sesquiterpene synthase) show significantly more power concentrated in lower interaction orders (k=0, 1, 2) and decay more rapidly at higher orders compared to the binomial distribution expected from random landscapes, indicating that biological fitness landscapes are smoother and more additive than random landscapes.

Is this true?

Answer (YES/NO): YES